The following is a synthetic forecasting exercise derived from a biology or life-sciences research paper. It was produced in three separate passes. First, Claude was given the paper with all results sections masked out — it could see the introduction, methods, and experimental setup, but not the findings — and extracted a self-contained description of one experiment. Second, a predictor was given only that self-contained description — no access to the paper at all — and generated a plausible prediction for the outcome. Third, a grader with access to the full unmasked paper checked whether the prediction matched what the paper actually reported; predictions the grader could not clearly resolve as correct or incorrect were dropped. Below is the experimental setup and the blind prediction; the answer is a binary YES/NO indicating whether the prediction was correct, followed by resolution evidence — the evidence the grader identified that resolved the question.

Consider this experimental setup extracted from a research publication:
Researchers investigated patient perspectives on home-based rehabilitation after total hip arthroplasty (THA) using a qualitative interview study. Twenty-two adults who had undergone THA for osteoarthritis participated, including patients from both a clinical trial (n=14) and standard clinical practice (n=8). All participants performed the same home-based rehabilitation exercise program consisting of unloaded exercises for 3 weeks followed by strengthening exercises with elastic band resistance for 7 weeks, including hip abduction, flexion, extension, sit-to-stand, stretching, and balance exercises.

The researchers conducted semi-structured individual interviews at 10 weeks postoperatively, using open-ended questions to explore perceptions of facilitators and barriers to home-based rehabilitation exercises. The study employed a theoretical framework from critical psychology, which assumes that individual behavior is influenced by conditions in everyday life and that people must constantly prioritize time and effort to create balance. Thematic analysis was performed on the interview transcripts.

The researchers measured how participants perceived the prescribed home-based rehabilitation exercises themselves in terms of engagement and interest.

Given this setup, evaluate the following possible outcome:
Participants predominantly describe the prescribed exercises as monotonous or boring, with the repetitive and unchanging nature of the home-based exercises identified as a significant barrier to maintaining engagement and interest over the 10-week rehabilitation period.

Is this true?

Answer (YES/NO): YES